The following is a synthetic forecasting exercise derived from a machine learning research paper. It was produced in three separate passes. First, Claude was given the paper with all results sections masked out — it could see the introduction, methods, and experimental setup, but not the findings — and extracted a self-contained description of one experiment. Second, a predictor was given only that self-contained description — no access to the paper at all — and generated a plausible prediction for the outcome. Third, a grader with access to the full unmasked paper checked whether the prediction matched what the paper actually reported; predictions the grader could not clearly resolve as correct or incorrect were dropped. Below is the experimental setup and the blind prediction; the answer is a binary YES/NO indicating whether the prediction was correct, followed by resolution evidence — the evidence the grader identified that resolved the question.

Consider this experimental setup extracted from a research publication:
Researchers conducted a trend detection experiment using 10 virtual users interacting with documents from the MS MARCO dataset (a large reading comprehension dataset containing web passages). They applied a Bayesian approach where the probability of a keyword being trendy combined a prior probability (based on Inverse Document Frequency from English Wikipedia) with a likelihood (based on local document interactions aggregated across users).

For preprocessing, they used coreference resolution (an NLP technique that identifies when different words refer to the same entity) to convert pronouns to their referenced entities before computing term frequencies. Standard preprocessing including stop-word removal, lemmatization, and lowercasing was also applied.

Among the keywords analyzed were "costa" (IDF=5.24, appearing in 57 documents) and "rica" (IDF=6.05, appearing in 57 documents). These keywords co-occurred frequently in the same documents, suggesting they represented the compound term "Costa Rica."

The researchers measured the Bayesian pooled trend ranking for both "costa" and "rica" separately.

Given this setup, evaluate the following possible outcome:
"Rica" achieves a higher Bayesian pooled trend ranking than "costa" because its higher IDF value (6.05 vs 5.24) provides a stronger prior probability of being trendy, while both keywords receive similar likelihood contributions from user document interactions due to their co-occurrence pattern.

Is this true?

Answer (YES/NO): NO